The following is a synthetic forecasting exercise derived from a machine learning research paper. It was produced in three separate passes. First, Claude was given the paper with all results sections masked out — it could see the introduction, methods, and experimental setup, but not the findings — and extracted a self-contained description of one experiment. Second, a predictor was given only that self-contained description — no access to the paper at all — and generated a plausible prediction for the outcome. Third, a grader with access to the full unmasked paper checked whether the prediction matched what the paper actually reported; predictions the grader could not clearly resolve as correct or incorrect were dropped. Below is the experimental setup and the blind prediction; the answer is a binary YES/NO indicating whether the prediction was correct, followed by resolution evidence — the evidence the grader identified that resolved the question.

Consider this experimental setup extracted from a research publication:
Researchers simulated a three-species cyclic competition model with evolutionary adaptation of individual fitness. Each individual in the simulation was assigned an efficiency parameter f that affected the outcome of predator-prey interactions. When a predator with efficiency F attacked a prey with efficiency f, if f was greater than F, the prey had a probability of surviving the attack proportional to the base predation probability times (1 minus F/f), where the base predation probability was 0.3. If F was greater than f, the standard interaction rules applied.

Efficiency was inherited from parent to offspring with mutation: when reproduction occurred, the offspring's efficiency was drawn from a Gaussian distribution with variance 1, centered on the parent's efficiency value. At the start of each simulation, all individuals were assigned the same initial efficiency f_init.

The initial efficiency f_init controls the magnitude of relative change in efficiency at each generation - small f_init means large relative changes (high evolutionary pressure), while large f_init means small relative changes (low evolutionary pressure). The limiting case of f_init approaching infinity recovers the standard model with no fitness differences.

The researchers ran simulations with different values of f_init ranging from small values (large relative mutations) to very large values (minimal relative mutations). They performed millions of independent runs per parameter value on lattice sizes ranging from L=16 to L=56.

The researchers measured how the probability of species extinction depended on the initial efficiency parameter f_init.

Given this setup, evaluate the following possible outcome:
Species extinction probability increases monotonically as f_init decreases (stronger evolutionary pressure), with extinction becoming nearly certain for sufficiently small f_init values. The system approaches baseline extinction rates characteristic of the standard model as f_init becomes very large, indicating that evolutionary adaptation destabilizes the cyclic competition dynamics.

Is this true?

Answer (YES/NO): NO